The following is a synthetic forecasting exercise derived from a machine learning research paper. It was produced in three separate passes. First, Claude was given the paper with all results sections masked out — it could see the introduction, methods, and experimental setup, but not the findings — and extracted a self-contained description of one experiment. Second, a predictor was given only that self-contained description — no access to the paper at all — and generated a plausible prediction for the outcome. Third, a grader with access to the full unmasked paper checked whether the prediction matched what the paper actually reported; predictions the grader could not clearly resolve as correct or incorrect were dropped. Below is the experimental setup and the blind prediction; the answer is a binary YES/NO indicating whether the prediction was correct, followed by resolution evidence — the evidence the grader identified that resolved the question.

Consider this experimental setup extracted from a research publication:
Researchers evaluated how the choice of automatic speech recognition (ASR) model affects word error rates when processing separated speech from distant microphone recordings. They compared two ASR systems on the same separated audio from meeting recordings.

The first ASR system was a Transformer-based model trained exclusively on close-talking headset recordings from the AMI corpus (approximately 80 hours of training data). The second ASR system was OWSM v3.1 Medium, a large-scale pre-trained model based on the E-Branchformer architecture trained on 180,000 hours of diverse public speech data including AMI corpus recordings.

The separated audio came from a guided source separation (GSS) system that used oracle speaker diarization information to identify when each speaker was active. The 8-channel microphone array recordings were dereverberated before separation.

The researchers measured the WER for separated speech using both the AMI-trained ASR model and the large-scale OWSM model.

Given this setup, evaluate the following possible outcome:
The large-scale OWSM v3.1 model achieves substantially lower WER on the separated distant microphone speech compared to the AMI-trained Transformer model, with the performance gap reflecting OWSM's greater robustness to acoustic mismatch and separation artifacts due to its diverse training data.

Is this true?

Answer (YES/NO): YES